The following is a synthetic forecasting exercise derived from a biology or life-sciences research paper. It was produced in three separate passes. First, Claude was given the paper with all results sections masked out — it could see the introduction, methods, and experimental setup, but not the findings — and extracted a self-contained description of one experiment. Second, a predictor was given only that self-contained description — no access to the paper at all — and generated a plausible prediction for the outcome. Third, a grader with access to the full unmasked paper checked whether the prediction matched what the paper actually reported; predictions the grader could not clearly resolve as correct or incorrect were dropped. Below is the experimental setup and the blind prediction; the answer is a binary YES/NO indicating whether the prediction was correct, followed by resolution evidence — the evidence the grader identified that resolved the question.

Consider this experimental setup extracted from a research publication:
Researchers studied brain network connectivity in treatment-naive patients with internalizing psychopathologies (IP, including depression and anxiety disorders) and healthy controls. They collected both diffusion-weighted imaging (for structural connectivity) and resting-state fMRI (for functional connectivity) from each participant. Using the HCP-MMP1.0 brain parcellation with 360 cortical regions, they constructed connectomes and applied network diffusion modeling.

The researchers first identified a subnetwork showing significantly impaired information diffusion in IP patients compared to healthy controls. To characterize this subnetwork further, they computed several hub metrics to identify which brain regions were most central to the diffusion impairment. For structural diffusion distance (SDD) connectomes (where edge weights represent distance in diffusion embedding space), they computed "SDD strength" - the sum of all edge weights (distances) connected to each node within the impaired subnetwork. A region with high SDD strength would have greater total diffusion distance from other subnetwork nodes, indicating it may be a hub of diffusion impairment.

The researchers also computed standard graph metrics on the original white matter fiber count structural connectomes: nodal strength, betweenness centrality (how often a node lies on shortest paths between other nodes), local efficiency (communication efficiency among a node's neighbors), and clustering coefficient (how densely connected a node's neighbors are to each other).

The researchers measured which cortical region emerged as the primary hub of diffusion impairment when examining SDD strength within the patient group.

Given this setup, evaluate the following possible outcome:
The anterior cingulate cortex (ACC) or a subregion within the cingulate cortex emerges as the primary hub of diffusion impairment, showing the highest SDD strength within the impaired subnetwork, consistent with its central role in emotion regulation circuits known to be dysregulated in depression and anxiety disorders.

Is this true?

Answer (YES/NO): NO